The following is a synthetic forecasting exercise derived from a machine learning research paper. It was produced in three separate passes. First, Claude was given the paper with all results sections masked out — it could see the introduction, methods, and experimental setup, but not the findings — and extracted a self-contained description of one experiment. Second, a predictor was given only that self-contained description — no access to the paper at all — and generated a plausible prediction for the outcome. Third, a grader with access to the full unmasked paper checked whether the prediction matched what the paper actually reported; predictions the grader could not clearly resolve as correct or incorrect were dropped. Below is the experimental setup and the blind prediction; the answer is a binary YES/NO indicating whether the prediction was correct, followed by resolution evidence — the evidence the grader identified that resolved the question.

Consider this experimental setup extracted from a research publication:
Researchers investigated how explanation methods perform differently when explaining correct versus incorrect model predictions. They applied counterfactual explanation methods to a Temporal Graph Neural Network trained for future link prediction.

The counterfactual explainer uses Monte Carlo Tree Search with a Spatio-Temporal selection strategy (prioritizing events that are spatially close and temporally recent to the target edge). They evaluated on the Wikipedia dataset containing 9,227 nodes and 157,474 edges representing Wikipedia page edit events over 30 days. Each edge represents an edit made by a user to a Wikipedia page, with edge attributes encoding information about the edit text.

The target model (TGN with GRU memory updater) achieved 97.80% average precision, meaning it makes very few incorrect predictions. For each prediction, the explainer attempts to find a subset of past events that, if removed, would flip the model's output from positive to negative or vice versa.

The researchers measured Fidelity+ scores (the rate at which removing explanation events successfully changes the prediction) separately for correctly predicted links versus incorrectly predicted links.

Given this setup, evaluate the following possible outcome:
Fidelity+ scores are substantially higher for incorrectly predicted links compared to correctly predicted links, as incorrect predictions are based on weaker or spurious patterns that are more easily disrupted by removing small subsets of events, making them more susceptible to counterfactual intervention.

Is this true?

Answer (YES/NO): YES